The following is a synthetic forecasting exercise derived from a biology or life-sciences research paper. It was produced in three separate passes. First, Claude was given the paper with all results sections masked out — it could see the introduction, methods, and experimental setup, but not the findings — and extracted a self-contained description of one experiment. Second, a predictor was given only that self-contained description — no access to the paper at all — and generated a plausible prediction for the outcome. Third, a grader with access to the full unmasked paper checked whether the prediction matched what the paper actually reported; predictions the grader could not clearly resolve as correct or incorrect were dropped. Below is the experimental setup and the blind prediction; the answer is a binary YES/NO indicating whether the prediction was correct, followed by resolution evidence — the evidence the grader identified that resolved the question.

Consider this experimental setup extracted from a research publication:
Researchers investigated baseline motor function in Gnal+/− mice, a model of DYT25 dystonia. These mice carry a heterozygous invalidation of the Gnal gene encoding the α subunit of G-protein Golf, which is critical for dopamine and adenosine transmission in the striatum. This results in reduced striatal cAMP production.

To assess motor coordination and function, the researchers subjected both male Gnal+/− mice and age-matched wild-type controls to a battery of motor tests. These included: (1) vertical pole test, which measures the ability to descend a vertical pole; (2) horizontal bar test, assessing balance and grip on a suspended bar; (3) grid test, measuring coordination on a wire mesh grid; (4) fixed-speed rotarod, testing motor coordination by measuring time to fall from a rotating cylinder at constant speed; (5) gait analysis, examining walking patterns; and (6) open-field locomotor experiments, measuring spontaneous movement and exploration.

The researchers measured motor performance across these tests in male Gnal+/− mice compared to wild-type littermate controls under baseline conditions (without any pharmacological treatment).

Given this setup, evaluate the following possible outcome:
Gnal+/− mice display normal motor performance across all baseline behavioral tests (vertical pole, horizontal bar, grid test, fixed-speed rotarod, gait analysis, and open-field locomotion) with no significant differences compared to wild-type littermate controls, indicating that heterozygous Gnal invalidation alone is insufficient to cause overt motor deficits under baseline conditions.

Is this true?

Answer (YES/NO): YES